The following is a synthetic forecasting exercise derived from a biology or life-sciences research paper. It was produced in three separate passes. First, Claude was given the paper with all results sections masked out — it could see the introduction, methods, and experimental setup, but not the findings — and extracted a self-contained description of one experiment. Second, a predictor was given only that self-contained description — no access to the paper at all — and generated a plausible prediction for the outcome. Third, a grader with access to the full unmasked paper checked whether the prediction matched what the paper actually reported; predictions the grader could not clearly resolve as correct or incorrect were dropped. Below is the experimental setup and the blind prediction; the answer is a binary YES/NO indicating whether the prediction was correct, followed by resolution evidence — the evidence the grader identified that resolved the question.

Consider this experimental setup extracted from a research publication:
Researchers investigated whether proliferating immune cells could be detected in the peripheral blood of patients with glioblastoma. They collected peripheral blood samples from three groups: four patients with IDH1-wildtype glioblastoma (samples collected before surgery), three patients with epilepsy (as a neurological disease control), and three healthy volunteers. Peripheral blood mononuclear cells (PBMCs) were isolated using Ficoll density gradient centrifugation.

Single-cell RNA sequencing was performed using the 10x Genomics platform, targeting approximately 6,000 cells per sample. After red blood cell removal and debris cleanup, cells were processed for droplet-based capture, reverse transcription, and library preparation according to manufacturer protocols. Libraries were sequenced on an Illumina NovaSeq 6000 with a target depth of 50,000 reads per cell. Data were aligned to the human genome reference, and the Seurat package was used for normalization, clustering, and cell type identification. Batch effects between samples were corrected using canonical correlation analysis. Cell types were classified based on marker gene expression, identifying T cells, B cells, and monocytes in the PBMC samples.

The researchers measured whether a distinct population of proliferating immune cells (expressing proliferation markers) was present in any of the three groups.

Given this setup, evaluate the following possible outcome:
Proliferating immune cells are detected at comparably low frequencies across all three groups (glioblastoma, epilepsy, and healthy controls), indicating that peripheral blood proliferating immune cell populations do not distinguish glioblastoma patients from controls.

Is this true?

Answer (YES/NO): NO